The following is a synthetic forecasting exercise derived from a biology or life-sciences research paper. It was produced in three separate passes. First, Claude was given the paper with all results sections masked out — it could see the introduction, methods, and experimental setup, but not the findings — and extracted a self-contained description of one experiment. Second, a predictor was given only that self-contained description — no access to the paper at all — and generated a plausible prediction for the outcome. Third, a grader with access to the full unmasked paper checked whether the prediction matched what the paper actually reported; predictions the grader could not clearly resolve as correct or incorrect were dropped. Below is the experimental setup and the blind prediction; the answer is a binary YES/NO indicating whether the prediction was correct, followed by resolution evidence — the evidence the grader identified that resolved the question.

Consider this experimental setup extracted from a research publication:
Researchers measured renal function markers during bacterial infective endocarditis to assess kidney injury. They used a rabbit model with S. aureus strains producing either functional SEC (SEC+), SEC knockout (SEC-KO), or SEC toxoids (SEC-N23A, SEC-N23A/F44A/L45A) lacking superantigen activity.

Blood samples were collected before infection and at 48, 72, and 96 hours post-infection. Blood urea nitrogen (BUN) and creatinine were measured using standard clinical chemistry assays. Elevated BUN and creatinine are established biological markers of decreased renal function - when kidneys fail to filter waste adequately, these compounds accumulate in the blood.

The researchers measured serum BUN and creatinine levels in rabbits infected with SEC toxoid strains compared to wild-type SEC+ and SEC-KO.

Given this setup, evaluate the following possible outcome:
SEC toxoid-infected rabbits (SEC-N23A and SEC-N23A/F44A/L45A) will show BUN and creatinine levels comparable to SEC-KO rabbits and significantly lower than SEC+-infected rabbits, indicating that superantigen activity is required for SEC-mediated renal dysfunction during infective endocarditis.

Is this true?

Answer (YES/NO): NO